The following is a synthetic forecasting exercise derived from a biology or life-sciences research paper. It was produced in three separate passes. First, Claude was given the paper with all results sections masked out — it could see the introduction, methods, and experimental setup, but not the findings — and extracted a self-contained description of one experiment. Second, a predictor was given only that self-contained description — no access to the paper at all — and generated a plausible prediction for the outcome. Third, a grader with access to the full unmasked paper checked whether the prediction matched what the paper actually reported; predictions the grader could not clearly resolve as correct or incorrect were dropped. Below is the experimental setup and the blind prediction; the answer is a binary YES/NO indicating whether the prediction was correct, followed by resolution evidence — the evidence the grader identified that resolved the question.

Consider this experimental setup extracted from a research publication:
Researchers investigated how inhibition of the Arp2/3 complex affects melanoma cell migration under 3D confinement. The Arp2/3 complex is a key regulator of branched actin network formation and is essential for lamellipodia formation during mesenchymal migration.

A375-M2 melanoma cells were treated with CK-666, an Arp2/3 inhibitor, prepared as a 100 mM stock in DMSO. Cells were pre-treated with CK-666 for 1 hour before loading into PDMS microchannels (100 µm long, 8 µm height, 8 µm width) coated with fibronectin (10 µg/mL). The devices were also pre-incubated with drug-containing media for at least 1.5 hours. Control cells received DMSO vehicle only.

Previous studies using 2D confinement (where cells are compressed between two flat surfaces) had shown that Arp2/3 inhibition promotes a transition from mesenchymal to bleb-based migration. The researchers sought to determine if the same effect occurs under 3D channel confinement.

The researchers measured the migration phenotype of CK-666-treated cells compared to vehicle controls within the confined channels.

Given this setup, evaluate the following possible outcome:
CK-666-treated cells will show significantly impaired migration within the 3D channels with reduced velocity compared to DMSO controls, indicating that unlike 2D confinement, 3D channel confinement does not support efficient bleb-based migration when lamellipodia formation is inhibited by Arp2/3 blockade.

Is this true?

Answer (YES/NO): NO